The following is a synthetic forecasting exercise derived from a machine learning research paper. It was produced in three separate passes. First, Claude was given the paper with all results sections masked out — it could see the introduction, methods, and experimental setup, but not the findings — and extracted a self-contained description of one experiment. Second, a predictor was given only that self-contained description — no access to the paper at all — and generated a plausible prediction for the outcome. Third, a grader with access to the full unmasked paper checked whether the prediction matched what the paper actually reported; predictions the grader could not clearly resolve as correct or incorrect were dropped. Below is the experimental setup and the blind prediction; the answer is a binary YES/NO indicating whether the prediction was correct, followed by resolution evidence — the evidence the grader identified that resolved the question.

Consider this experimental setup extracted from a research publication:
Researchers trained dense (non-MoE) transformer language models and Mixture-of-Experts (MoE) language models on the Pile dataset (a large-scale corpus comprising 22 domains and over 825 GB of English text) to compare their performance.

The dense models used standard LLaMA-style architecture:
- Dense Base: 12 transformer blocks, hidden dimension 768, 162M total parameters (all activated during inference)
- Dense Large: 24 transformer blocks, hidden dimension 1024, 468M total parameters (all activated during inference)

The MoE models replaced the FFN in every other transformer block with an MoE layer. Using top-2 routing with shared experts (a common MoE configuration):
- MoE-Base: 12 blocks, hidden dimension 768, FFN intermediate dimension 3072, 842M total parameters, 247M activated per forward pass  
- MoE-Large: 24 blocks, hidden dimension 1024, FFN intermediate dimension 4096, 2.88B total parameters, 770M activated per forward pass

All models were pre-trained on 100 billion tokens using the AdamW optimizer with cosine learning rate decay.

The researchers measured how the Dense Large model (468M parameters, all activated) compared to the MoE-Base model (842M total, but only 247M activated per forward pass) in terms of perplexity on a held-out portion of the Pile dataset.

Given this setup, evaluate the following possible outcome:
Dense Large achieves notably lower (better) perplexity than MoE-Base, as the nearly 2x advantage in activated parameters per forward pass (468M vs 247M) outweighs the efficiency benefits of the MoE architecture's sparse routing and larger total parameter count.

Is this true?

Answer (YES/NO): YES